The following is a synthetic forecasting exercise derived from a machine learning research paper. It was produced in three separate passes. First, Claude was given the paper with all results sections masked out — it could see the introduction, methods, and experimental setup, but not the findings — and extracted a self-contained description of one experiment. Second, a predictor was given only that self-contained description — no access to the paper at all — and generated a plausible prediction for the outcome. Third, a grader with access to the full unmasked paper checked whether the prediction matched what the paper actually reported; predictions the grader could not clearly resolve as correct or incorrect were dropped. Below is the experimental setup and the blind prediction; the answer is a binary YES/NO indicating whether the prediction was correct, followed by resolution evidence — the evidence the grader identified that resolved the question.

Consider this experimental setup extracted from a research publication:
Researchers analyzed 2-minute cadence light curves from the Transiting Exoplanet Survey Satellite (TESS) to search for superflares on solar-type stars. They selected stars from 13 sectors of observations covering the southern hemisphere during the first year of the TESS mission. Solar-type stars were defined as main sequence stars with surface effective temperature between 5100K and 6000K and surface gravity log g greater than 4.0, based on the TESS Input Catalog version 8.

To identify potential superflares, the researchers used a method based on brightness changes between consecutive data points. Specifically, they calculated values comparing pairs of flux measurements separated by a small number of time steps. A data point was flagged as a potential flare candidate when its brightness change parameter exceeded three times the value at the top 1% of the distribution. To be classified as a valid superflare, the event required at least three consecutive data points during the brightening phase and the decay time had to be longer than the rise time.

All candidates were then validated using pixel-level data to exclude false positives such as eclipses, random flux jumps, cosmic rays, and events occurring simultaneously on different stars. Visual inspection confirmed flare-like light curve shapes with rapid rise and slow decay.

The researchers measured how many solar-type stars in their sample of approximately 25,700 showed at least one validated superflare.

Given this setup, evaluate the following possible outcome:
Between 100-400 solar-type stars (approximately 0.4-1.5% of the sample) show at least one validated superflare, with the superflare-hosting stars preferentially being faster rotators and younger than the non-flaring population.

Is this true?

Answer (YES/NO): YES